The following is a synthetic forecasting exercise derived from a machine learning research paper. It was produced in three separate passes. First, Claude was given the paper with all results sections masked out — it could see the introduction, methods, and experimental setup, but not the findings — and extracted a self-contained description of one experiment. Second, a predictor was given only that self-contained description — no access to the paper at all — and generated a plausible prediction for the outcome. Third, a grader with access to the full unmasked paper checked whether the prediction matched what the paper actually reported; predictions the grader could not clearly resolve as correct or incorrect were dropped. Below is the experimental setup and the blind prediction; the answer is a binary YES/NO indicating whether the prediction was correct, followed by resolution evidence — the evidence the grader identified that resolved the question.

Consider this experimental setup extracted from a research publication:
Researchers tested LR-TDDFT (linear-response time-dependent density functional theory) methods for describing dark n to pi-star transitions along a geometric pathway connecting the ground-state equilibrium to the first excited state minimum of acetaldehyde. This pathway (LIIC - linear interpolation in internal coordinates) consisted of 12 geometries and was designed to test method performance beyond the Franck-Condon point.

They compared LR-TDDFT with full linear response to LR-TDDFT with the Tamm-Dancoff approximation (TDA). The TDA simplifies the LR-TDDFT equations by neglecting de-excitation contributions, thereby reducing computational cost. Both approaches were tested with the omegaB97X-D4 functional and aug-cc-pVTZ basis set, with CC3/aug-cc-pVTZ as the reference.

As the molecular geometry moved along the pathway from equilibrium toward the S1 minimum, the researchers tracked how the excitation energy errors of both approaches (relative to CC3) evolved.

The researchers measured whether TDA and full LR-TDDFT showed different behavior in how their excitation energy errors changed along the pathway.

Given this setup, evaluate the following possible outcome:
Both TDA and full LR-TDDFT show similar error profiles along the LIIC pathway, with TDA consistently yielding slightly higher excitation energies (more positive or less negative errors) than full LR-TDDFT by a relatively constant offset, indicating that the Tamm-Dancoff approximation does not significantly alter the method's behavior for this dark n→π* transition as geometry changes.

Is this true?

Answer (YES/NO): YES